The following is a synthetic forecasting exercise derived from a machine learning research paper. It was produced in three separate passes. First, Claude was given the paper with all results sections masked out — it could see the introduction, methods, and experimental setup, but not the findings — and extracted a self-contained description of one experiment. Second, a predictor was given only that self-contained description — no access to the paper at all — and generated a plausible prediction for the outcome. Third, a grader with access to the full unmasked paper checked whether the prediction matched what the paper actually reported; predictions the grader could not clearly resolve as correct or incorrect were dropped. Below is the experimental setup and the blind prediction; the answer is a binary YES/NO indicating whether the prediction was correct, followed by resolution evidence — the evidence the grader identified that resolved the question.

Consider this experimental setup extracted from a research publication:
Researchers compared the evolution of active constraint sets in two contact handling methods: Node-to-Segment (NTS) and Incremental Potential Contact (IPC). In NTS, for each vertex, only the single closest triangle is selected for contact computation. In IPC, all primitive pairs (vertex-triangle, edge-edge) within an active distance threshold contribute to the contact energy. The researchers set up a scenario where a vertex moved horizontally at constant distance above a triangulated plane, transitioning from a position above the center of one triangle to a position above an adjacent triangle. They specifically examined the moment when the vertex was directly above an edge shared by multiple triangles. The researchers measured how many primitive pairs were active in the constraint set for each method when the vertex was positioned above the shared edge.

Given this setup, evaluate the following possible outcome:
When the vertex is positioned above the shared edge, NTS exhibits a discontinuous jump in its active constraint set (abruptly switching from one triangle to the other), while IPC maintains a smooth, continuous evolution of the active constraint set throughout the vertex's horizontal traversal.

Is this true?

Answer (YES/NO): YES